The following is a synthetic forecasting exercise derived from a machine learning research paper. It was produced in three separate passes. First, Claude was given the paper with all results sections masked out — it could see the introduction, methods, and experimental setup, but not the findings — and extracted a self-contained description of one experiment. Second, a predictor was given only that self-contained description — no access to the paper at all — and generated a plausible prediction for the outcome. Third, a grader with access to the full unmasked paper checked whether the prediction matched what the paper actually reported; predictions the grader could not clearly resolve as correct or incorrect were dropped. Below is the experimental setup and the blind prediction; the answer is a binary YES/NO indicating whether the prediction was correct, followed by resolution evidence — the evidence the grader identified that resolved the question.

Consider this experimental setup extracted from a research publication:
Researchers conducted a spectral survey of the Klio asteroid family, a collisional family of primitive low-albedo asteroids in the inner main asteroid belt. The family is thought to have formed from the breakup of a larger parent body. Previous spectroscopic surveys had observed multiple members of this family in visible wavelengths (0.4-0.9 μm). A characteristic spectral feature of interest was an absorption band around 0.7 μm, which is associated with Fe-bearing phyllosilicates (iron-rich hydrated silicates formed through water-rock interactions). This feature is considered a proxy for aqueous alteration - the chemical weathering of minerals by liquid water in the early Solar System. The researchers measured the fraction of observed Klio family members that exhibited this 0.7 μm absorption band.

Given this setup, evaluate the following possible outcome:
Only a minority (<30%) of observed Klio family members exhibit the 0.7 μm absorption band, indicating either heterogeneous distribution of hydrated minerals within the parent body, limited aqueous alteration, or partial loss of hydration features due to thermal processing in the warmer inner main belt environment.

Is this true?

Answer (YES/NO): YES